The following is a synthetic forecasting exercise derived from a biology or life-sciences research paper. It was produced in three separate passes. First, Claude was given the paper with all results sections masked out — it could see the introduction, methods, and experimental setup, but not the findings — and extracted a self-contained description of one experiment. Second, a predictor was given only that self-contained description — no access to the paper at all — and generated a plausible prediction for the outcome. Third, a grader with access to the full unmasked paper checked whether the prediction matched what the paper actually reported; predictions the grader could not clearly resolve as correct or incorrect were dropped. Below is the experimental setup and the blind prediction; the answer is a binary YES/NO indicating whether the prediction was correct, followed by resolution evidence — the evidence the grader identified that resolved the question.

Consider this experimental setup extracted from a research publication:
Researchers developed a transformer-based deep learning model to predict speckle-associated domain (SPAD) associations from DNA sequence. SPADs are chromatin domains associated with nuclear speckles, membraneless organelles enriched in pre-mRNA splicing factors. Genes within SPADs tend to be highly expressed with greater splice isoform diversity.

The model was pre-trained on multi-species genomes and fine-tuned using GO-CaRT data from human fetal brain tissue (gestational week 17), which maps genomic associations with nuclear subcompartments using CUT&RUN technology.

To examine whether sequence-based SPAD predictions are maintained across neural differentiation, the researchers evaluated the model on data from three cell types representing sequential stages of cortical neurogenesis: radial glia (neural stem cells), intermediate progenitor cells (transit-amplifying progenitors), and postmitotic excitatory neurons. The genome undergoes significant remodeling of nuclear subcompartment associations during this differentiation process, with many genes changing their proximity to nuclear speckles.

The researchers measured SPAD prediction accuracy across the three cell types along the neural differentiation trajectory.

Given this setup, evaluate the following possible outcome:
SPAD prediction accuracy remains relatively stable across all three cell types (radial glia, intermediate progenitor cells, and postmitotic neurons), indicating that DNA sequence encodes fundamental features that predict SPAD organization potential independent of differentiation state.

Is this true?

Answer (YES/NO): YES